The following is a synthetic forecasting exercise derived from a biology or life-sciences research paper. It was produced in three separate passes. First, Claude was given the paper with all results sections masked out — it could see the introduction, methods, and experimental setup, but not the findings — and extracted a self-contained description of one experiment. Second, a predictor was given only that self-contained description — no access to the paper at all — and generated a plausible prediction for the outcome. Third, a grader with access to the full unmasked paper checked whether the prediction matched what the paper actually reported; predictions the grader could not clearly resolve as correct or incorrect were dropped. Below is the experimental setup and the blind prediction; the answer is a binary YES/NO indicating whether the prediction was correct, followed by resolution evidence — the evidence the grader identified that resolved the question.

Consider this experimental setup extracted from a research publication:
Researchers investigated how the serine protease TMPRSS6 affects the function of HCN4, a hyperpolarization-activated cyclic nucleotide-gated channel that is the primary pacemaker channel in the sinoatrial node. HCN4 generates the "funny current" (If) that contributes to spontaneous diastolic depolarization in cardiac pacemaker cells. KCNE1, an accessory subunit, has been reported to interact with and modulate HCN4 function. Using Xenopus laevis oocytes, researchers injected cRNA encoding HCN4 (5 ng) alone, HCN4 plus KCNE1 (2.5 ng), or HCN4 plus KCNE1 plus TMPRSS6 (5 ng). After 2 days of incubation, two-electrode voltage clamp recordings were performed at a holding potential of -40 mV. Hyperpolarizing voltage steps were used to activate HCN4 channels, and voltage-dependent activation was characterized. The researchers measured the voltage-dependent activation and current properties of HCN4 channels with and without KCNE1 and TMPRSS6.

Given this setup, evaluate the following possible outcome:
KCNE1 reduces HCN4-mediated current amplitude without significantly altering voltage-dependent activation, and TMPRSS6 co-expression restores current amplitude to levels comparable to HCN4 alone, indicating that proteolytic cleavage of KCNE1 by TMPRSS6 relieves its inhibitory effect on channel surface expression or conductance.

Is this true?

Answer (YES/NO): NO